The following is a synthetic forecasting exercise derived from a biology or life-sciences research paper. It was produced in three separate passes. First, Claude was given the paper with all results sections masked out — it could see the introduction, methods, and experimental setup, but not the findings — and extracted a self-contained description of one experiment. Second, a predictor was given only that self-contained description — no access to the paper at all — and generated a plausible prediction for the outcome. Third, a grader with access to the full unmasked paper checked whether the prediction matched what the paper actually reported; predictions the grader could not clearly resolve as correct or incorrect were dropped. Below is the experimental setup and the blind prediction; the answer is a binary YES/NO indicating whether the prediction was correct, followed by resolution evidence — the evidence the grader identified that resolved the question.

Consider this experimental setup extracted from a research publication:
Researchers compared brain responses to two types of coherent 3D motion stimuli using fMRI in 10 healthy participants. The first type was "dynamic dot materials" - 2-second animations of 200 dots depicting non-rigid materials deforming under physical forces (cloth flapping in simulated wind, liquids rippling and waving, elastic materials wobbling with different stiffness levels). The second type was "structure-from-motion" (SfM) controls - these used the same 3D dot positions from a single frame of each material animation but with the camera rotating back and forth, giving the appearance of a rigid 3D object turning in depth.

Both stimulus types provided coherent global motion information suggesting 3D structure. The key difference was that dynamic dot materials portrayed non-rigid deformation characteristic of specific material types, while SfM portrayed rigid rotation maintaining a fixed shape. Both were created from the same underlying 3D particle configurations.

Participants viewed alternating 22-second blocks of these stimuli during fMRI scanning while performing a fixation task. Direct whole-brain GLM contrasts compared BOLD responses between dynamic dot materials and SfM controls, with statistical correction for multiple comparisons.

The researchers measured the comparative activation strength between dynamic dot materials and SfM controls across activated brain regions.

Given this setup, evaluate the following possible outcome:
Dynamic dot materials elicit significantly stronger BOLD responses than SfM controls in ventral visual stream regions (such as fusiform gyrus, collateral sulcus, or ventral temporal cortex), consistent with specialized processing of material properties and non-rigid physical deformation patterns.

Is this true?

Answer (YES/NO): YES